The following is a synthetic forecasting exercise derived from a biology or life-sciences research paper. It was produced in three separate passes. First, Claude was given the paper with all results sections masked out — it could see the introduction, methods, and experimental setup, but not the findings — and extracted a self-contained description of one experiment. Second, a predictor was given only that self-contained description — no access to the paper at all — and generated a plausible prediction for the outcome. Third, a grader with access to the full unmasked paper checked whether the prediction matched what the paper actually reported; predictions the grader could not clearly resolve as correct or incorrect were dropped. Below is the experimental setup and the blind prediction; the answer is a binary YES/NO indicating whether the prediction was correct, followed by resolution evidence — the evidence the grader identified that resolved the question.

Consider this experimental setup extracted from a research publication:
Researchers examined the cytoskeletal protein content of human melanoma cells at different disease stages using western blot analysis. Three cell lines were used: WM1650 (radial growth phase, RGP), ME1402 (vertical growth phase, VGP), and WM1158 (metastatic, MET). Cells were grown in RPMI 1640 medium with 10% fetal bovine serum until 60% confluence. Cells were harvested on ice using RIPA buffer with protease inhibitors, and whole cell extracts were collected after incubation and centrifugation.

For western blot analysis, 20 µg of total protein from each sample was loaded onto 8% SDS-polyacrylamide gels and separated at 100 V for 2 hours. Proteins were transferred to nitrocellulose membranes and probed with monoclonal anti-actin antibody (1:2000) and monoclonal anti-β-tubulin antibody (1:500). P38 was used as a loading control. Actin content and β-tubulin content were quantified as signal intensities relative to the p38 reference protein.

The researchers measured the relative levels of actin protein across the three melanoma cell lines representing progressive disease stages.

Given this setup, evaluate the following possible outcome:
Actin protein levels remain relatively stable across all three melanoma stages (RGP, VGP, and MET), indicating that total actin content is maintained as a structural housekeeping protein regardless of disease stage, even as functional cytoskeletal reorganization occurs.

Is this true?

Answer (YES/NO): NO